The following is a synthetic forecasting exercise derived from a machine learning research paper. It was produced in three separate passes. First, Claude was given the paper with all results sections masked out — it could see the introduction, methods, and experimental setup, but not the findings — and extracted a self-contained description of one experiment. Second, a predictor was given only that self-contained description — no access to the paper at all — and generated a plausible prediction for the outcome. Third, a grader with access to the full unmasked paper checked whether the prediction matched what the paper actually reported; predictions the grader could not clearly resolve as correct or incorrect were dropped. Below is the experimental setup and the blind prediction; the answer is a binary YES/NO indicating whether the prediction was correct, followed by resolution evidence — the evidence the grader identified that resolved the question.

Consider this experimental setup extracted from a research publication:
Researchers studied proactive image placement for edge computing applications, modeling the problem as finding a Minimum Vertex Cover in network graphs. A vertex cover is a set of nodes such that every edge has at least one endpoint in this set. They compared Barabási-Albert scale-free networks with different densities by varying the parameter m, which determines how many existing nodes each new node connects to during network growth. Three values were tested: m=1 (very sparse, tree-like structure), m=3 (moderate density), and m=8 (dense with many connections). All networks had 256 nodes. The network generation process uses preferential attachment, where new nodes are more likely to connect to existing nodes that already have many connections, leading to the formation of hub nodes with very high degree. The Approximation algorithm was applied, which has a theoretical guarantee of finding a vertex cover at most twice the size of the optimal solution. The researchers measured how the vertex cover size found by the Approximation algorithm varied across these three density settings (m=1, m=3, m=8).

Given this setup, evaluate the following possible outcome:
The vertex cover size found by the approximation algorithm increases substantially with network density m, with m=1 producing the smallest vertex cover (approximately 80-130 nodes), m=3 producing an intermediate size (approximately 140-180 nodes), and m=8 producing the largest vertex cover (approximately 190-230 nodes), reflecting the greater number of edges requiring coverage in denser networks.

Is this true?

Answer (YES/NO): YES